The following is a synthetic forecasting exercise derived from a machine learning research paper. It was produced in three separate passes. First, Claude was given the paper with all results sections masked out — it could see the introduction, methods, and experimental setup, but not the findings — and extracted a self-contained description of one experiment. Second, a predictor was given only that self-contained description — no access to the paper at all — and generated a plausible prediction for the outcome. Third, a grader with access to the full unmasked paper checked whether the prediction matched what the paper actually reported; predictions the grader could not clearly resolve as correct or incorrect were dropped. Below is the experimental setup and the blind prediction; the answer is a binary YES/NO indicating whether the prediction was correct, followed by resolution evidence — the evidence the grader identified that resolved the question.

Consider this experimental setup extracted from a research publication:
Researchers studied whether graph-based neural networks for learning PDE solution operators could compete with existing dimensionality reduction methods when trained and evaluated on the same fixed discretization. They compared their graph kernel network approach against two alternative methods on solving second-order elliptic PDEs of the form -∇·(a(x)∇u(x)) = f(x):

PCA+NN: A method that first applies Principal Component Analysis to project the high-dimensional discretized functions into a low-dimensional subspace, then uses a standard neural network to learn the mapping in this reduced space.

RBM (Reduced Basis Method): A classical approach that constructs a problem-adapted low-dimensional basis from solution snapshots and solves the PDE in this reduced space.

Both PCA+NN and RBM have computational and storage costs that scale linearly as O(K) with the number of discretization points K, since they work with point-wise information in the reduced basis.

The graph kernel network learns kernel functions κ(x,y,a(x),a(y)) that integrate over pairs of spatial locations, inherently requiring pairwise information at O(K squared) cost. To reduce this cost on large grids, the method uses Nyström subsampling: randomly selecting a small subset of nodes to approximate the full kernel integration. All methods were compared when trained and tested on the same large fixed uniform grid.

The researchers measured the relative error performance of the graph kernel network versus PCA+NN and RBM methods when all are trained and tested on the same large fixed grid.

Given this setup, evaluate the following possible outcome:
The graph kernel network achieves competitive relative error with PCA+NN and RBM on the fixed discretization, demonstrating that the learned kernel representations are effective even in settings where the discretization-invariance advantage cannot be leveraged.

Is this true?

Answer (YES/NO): YES